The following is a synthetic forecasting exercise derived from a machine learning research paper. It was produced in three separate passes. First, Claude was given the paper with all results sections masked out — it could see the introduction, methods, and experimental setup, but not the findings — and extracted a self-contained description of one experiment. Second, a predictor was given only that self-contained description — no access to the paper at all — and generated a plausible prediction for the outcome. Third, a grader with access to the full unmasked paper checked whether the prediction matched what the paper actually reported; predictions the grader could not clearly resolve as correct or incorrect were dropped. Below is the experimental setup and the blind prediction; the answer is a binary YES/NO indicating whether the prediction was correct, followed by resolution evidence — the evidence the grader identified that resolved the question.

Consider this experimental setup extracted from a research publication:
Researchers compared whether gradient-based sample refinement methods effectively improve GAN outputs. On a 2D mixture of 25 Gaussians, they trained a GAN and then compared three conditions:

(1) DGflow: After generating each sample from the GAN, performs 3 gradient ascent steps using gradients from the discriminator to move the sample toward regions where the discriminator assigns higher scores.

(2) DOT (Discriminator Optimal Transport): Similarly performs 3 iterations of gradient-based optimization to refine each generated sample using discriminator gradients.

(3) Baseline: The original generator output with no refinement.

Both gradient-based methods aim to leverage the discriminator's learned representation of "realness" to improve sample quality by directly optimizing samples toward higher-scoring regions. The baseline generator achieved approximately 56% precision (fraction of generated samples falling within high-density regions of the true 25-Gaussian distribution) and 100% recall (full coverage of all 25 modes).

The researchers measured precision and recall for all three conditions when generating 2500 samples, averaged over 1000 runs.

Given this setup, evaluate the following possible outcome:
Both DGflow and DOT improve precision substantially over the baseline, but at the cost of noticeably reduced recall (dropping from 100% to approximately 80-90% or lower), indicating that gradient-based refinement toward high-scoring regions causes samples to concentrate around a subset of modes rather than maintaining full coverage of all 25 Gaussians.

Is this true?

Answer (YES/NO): NO